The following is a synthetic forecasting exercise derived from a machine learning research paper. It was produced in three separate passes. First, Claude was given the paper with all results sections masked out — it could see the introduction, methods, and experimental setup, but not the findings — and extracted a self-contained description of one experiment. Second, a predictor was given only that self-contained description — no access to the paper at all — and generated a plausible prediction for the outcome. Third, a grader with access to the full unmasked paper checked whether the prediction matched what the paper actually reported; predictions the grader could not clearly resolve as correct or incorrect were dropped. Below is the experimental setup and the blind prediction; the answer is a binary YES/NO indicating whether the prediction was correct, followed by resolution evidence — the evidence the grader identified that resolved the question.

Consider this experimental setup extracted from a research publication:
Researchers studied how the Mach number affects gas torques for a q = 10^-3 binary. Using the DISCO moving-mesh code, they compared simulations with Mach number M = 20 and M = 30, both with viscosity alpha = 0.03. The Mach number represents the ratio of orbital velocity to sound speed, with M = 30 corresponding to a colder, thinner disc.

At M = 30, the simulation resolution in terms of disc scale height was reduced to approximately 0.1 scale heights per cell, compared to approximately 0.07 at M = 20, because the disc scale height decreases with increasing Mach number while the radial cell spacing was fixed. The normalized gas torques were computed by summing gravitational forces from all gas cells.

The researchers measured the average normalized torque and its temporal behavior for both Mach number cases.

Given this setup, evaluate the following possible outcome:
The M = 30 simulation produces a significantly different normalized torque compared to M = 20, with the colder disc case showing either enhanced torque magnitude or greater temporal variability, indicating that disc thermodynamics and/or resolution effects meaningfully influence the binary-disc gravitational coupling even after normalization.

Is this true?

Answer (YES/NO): YES